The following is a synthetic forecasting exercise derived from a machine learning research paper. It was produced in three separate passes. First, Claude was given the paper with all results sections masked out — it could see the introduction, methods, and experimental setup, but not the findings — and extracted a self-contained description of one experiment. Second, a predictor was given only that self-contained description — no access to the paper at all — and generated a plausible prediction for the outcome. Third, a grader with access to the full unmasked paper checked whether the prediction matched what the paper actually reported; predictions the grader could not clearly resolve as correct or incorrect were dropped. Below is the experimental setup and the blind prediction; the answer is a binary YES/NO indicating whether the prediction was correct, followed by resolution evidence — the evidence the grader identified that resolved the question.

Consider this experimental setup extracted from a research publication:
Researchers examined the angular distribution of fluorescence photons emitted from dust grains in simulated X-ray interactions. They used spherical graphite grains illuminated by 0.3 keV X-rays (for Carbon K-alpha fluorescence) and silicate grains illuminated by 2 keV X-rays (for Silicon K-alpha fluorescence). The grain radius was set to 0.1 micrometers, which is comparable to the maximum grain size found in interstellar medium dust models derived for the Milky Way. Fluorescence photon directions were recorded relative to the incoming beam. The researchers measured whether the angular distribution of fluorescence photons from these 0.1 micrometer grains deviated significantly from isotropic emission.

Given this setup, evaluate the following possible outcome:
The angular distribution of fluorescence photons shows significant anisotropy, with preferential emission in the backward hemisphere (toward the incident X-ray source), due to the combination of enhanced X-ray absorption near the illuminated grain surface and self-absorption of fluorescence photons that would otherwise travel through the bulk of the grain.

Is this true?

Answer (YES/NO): NO